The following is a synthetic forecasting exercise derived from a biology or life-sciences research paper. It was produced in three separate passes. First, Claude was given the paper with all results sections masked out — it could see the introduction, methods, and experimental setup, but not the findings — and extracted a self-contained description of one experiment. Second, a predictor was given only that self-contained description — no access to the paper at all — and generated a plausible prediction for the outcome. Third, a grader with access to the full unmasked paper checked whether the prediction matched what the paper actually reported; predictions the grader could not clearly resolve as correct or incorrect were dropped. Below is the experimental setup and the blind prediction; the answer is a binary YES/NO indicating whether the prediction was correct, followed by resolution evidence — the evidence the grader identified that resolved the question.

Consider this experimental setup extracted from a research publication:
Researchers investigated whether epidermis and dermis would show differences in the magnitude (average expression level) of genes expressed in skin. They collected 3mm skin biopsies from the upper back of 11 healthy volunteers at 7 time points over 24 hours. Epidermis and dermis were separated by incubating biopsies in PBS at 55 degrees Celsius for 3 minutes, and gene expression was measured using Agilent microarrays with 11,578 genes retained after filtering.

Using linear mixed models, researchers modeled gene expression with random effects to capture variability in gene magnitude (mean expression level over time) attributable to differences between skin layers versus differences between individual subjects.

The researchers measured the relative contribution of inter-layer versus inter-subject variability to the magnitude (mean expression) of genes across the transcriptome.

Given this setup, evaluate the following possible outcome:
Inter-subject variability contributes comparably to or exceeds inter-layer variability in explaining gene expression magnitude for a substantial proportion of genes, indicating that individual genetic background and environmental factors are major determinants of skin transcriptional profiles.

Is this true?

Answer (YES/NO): NO